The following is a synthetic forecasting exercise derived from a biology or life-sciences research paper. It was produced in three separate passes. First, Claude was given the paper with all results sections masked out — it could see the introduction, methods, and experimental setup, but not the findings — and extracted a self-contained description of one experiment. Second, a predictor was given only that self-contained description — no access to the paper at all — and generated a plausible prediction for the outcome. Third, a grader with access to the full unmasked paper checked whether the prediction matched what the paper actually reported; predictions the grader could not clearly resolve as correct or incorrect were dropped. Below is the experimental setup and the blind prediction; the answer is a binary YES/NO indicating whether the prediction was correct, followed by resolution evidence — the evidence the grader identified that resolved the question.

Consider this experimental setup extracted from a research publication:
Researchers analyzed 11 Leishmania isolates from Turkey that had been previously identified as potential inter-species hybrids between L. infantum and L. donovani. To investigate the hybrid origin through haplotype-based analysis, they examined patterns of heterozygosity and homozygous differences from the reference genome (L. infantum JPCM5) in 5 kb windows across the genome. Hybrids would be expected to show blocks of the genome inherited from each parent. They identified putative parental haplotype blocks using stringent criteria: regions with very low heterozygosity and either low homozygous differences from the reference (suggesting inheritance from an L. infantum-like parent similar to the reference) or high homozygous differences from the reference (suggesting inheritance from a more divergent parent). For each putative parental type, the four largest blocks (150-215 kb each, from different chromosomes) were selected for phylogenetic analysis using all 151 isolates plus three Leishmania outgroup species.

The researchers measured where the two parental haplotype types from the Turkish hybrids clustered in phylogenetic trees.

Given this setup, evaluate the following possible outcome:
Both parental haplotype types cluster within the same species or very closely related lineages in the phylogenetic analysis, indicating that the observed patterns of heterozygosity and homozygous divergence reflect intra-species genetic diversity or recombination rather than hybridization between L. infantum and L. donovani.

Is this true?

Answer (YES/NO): NO